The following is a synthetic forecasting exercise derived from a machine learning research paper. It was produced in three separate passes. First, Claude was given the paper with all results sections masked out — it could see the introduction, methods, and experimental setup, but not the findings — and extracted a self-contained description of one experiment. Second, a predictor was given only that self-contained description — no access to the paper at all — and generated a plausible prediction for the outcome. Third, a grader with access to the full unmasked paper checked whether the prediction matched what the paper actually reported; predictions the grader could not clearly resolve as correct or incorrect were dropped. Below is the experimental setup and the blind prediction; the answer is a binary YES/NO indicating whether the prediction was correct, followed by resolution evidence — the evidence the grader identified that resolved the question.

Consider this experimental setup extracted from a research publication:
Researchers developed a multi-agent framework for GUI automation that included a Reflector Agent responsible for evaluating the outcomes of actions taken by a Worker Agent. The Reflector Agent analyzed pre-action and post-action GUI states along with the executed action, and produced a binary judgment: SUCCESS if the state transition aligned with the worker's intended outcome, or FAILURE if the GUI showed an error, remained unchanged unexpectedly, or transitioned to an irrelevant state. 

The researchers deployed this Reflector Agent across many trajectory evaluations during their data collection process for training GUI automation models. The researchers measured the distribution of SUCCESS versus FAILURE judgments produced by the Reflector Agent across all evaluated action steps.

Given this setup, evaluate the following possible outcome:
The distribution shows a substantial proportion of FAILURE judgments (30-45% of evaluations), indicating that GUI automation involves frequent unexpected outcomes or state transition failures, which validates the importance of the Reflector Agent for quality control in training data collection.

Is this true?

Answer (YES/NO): NO